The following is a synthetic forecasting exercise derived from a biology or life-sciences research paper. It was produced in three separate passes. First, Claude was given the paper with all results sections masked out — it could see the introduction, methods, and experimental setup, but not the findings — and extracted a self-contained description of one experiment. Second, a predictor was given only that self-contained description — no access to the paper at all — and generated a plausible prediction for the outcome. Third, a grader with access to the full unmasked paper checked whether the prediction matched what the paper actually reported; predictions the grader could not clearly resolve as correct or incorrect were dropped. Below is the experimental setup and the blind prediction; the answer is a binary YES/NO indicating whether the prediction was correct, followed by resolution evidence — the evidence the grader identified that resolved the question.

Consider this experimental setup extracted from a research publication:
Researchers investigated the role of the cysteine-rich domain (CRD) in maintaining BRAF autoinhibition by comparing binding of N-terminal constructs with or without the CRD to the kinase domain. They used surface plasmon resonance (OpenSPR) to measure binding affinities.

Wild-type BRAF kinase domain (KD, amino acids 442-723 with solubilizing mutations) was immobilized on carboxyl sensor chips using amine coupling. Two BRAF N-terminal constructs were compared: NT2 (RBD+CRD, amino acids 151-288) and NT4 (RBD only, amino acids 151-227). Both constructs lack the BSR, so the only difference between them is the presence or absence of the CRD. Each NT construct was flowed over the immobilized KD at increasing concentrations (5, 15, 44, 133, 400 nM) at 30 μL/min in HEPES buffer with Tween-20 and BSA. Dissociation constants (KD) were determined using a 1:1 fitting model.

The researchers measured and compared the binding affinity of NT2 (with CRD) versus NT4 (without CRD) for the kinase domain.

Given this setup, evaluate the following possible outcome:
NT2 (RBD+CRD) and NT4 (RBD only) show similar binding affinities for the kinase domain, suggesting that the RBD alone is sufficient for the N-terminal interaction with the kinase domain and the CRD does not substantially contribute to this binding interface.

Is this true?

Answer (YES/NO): NO